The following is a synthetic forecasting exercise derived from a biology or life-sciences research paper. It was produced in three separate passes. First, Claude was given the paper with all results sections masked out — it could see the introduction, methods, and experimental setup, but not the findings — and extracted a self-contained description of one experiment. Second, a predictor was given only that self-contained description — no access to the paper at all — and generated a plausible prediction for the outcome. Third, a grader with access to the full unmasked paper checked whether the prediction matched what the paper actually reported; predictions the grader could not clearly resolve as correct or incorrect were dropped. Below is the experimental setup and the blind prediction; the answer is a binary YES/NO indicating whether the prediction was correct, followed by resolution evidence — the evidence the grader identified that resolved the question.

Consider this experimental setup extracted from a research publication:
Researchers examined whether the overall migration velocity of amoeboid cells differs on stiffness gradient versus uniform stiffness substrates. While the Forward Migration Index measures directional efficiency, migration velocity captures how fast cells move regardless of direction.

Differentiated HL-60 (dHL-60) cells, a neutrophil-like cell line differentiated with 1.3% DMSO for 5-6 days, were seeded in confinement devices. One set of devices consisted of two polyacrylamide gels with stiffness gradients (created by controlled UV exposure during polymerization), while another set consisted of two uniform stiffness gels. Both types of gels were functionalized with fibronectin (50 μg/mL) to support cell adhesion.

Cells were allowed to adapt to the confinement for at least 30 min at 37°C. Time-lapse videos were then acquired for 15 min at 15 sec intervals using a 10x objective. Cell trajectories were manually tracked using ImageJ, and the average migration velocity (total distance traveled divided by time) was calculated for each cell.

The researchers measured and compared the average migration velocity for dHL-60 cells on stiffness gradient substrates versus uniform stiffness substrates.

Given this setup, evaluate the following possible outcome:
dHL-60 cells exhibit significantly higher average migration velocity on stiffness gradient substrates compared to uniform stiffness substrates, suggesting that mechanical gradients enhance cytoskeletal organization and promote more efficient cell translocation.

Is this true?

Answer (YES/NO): NO